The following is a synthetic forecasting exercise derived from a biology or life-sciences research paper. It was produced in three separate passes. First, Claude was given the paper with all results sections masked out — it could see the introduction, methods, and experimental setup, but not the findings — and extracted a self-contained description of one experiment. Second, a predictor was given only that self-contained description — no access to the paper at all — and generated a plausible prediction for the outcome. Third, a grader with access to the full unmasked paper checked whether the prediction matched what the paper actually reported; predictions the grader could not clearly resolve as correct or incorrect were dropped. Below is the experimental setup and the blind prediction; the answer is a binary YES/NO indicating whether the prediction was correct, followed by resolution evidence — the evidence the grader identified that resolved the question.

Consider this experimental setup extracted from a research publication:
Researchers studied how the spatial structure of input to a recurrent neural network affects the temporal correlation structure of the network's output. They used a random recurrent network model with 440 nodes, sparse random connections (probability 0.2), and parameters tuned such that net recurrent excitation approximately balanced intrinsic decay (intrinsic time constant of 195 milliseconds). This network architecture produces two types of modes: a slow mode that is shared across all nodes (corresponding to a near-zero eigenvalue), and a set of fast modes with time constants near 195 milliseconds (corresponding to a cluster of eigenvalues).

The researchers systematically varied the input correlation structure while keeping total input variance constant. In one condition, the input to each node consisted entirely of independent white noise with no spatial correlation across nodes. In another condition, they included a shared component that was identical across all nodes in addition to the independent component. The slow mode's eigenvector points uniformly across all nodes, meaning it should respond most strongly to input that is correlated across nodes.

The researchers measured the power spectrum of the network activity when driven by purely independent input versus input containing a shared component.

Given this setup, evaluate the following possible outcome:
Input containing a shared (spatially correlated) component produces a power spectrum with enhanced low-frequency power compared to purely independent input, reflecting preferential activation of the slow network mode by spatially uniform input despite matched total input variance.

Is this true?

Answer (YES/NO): YES